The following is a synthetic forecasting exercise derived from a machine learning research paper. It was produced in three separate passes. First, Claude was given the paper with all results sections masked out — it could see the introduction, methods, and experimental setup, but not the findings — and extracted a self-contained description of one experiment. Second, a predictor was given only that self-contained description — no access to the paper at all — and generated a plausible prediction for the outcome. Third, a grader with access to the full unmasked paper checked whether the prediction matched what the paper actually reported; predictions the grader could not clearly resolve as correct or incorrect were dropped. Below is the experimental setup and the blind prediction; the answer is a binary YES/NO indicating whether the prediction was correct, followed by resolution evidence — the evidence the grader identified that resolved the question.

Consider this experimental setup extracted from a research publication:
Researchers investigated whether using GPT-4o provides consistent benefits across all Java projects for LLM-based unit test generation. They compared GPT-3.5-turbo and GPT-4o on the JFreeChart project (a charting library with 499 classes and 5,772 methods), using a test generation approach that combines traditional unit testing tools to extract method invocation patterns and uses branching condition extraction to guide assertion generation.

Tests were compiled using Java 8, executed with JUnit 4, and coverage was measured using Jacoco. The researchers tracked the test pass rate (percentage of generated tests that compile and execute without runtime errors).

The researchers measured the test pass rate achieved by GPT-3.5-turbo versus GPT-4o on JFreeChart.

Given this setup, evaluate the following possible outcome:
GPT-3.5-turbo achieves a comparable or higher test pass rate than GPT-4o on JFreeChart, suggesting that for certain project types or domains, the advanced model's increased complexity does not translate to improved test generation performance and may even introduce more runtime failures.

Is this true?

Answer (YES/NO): YES